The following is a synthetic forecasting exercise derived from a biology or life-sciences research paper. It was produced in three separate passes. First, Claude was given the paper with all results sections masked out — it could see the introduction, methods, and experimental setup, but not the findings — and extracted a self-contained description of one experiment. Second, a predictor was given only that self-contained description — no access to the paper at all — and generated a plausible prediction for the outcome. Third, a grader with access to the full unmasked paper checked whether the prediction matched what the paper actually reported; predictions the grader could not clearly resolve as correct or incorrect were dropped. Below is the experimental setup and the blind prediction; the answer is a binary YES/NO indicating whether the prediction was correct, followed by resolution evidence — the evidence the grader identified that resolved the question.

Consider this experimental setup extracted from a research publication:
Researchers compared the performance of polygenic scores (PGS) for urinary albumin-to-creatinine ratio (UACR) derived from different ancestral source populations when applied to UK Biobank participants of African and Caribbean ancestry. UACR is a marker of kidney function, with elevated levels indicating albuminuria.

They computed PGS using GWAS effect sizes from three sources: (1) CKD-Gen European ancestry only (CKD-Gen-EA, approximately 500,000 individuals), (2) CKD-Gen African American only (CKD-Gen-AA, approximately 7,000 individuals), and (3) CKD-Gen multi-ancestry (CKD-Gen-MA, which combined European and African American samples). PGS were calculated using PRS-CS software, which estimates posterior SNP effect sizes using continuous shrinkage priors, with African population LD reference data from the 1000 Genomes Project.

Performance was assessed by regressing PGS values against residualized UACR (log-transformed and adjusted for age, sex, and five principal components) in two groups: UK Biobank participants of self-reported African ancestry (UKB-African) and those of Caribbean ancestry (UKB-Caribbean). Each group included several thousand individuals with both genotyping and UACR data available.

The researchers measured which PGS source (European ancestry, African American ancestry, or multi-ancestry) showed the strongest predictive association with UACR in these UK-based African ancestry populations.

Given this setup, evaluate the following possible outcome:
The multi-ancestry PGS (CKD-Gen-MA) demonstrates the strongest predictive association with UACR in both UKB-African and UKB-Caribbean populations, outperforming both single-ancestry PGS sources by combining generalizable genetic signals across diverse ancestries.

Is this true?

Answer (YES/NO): NO